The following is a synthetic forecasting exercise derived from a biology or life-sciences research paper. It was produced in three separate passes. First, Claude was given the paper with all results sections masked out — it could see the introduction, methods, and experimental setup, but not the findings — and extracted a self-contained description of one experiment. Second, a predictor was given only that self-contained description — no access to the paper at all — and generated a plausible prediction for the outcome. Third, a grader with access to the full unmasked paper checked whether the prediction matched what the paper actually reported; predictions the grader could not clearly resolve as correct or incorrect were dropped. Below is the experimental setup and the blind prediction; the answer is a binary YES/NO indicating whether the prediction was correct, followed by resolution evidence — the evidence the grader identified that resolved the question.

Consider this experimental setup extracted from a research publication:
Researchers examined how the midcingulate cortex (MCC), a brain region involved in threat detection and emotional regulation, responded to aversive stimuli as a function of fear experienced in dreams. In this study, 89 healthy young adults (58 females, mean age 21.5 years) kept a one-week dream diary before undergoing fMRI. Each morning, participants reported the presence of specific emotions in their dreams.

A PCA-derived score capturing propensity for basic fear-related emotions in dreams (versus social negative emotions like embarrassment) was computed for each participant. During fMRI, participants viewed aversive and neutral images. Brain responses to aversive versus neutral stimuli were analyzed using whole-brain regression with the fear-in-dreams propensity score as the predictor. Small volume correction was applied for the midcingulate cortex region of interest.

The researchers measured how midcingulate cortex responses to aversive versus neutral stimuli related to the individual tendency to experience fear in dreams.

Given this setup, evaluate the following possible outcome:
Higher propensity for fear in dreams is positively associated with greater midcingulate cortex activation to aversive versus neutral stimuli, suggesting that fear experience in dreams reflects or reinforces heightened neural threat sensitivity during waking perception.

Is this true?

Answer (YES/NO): NO